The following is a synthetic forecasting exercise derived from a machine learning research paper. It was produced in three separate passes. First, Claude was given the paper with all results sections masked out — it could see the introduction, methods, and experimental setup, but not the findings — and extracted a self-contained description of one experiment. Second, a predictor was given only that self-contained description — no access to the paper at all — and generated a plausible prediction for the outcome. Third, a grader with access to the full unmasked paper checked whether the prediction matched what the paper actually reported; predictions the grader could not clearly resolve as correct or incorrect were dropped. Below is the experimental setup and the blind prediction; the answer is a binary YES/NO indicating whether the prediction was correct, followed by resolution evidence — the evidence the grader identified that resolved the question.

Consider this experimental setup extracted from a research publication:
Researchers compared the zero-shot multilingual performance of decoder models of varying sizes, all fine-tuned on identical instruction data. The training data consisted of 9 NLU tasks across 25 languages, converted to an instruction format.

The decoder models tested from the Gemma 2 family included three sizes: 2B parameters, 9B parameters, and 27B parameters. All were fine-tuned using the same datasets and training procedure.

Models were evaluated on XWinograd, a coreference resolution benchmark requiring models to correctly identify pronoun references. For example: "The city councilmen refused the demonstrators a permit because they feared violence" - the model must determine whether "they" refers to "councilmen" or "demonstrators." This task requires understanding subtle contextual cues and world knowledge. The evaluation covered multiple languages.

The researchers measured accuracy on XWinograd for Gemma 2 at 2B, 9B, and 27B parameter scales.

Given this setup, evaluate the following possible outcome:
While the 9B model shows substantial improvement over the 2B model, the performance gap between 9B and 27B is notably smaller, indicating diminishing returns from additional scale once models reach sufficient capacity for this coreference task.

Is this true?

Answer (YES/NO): YES